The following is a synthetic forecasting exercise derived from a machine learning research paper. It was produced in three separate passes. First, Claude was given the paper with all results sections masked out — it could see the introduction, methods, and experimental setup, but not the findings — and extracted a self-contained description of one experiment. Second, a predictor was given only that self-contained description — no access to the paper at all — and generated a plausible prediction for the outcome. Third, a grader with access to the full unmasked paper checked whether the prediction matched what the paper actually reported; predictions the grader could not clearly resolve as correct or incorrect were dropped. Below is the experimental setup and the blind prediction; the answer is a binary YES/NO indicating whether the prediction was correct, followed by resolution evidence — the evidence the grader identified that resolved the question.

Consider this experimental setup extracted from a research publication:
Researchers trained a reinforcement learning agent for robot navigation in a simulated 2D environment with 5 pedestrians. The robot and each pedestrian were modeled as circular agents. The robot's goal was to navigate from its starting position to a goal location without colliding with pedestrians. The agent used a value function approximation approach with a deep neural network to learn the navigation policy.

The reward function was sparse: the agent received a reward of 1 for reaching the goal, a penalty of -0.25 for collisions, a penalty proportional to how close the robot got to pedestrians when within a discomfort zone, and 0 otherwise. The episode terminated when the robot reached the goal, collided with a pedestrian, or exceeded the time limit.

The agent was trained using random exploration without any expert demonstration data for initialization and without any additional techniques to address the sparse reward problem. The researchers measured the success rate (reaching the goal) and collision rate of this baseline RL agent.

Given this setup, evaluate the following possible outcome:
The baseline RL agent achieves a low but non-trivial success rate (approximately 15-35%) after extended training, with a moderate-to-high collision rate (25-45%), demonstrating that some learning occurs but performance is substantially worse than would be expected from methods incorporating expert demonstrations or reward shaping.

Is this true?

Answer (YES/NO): NO